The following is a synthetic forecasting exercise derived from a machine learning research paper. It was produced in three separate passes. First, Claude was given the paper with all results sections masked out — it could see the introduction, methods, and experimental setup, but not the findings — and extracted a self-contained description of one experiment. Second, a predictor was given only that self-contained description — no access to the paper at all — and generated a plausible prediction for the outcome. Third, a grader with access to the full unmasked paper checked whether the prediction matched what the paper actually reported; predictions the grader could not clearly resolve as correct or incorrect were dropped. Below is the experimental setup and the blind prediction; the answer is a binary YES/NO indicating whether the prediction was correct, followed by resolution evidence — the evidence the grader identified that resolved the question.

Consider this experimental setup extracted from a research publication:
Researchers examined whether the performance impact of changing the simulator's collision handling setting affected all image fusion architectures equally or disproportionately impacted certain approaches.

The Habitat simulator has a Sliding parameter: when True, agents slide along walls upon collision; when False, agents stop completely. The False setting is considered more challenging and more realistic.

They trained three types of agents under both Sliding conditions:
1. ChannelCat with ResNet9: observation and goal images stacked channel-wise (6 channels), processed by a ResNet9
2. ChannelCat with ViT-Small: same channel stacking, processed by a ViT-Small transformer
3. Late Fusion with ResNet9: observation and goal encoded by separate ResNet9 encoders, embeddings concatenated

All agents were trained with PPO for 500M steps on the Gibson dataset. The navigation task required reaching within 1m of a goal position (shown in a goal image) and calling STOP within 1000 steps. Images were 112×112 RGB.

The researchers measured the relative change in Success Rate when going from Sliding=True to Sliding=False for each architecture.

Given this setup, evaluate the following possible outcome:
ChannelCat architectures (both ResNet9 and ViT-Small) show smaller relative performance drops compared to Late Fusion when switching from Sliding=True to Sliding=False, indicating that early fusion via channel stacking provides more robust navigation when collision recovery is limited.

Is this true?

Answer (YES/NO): NO